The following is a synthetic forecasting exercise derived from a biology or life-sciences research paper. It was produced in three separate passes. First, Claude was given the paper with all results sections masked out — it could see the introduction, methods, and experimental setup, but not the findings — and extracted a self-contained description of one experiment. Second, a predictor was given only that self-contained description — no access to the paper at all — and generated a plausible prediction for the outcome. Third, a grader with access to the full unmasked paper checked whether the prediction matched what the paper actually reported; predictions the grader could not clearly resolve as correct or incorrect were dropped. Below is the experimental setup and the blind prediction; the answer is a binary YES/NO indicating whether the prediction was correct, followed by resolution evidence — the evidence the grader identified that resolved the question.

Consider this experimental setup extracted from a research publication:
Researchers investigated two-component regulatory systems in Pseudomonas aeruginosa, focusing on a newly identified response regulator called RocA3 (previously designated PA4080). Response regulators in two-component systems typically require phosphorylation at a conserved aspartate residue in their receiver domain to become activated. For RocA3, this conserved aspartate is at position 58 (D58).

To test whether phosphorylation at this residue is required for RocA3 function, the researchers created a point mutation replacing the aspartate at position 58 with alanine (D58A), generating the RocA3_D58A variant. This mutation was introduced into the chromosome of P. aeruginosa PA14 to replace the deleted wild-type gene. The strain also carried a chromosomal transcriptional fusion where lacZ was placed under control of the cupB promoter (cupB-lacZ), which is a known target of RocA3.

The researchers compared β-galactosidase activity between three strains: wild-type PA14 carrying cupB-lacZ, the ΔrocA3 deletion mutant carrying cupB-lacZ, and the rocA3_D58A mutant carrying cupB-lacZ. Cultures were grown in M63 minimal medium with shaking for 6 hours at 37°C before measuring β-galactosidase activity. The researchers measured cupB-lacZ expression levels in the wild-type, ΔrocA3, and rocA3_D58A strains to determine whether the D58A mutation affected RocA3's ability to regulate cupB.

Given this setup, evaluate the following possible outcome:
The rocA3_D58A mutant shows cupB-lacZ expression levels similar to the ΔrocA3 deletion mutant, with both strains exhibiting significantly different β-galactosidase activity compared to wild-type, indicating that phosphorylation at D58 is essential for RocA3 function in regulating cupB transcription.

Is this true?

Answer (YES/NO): YES